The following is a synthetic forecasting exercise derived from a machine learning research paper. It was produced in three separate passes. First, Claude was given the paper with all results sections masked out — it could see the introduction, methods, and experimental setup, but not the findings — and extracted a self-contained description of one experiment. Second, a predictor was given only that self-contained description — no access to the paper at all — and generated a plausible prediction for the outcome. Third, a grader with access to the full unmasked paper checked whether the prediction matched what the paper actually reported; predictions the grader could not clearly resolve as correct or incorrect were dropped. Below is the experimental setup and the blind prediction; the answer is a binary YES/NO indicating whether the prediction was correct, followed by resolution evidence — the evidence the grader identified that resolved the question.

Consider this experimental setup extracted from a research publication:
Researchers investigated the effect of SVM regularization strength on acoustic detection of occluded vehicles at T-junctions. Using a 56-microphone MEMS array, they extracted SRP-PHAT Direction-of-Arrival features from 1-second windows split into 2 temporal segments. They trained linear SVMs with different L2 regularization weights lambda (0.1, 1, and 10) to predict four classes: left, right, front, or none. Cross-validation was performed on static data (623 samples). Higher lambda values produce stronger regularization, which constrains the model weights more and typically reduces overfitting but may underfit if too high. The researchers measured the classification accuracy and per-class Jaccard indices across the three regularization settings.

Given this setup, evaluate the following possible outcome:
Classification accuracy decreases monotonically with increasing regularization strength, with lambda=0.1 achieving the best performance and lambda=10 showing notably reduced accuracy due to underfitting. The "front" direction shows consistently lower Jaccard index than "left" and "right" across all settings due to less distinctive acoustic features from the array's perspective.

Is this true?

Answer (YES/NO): NO